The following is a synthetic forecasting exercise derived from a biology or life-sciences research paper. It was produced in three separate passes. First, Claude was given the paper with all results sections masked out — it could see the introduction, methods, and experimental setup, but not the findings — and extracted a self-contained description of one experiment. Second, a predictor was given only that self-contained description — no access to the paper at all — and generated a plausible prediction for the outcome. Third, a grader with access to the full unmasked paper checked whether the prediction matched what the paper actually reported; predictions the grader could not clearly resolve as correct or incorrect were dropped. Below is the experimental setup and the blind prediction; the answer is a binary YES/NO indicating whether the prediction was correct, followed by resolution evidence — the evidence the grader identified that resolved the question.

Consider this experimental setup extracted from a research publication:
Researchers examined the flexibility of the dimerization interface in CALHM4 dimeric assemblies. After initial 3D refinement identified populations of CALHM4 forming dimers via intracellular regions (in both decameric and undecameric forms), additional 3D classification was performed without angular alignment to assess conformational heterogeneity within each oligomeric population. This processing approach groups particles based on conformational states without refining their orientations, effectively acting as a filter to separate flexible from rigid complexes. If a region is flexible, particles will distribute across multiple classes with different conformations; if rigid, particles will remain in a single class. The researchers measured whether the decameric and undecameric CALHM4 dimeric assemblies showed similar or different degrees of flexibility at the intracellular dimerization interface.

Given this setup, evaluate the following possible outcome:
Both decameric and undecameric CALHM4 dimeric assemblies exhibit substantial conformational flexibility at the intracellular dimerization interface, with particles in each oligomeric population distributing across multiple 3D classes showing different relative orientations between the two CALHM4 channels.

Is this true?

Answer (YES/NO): NO